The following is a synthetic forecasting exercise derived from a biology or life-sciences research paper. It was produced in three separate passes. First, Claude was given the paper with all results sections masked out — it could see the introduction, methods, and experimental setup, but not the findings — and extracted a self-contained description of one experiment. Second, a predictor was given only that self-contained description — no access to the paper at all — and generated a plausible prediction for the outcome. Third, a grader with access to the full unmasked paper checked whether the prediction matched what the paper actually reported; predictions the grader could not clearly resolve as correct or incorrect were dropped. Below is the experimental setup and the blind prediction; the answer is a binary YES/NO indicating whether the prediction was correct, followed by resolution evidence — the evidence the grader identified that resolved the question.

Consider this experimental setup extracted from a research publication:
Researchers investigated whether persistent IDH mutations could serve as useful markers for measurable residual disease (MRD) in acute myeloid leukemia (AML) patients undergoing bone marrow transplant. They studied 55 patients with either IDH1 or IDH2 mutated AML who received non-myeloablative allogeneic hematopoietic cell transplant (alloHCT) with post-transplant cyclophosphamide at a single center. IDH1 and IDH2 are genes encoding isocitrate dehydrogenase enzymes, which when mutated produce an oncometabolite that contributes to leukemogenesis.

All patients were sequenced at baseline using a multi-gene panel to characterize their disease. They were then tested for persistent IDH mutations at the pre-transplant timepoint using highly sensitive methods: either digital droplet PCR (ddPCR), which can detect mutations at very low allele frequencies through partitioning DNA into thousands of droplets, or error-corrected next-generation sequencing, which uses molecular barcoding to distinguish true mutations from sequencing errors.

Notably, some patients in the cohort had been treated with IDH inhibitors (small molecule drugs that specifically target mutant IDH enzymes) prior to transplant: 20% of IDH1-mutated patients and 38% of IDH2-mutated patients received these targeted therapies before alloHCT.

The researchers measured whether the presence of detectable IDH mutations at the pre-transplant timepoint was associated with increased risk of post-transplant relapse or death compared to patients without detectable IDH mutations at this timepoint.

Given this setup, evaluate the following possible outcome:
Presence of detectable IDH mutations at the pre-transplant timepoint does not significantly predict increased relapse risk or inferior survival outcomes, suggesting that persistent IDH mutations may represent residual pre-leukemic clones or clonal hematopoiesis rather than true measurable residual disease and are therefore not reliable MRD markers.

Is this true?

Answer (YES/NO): YES